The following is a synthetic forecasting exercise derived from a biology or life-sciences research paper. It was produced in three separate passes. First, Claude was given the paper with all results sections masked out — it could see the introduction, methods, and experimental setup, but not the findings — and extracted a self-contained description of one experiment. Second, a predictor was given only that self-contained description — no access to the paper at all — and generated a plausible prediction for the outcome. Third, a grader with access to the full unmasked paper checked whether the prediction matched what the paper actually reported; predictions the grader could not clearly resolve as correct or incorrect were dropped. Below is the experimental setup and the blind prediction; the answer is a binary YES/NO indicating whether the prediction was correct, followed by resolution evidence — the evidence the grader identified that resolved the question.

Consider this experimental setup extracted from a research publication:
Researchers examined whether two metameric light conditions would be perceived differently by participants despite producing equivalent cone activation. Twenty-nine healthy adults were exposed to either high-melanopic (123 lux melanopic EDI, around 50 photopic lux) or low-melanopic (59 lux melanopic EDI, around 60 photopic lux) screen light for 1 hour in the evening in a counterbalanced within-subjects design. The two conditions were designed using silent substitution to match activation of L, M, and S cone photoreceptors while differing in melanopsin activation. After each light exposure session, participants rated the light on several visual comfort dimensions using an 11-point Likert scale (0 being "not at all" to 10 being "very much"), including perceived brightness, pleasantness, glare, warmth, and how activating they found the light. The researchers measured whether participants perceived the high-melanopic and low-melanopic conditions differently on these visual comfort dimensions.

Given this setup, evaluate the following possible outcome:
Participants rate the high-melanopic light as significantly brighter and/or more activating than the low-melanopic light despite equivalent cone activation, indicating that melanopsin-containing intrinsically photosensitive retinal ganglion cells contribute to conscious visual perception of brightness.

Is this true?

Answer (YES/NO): YES